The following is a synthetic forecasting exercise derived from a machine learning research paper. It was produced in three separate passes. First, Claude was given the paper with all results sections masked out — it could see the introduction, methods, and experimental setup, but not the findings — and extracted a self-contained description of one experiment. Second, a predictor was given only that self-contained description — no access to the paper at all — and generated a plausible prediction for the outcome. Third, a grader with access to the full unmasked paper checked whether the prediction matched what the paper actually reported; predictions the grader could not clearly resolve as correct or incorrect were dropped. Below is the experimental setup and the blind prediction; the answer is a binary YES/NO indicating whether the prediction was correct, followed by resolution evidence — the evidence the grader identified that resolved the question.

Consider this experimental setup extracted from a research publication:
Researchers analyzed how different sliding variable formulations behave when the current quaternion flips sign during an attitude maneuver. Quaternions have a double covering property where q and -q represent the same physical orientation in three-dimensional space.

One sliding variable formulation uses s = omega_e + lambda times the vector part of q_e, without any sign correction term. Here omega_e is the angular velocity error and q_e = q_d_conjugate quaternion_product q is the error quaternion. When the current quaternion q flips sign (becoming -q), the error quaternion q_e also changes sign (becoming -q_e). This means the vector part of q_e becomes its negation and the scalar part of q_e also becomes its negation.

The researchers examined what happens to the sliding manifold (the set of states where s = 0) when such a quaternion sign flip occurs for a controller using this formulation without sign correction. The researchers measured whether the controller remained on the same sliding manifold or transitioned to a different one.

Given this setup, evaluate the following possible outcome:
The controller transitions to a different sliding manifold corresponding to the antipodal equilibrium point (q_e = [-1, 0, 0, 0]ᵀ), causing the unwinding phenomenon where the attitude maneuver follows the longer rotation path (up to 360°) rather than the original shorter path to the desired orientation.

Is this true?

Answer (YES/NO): YES